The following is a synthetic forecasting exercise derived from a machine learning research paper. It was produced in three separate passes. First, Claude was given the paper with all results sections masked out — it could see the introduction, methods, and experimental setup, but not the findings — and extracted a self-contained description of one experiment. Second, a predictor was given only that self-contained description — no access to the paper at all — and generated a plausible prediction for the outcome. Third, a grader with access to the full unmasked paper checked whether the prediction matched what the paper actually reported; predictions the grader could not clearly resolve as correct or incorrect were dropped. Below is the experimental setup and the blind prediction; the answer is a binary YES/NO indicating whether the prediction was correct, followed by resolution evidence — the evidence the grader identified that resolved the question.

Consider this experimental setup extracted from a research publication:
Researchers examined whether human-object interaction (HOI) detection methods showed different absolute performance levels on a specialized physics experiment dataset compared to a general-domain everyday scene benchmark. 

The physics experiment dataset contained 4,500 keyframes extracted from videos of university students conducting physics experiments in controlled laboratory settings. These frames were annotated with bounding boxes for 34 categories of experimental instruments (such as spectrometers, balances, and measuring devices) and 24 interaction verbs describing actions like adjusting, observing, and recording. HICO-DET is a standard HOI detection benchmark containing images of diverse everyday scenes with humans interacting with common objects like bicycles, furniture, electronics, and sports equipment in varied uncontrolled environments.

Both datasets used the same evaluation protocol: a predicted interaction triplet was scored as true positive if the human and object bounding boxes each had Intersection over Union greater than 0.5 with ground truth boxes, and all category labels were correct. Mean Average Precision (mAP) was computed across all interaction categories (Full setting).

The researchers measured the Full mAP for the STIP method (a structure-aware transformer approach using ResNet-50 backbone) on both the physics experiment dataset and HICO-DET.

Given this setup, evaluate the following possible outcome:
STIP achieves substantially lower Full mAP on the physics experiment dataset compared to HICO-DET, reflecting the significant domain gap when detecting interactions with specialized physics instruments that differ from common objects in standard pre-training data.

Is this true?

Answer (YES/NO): NO